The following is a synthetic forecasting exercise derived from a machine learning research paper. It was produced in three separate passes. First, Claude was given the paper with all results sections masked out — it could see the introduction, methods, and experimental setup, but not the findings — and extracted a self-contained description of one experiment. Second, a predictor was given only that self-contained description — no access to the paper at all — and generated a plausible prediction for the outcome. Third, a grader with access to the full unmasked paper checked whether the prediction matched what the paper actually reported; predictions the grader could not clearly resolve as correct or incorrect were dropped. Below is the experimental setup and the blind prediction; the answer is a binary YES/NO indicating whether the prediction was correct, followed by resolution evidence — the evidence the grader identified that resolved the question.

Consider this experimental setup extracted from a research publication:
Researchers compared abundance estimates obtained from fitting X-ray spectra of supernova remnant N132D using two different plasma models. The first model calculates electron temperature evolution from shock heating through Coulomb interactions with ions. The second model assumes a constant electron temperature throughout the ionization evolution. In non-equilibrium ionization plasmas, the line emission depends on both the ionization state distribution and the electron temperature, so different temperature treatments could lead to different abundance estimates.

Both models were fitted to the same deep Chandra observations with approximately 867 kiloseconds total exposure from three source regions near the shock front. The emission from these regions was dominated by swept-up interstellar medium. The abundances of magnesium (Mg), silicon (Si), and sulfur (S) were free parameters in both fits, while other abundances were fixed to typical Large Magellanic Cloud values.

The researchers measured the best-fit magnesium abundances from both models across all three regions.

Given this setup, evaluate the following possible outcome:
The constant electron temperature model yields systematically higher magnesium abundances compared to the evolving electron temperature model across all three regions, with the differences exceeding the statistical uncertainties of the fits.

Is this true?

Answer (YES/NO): NO